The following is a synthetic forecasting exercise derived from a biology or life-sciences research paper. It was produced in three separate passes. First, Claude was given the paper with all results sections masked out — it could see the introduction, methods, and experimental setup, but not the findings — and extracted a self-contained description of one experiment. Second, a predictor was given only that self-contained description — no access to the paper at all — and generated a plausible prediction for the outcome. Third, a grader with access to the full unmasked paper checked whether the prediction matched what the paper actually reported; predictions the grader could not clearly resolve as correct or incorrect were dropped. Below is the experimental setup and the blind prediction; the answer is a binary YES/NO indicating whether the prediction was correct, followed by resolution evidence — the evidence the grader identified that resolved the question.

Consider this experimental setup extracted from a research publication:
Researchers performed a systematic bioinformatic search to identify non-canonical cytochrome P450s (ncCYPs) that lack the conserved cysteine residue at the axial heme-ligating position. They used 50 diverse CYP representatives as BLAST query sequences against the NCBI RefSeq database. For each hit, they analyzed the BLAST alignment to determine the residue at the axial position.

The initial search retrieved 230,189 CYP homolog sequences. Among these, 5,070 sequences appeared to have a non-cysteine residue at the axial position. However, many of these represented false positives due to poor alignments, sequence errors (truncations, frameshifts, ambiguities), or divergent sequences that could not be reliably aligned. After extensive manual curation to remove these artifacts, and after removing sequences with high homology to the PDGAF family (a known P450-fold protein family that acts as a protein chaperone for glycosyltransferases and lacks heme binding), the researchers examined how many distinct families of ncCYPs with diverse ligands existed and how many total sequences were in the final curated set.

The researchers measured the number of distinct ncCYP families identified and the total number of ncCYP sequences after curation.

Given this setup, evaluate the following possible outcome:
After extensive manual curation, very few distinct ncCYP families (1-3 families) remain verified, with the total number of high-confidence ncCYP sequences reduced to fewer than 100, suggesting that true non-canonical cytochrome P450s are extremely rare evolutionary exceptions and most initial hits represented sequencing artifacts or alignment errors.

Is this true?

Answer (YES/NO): NO